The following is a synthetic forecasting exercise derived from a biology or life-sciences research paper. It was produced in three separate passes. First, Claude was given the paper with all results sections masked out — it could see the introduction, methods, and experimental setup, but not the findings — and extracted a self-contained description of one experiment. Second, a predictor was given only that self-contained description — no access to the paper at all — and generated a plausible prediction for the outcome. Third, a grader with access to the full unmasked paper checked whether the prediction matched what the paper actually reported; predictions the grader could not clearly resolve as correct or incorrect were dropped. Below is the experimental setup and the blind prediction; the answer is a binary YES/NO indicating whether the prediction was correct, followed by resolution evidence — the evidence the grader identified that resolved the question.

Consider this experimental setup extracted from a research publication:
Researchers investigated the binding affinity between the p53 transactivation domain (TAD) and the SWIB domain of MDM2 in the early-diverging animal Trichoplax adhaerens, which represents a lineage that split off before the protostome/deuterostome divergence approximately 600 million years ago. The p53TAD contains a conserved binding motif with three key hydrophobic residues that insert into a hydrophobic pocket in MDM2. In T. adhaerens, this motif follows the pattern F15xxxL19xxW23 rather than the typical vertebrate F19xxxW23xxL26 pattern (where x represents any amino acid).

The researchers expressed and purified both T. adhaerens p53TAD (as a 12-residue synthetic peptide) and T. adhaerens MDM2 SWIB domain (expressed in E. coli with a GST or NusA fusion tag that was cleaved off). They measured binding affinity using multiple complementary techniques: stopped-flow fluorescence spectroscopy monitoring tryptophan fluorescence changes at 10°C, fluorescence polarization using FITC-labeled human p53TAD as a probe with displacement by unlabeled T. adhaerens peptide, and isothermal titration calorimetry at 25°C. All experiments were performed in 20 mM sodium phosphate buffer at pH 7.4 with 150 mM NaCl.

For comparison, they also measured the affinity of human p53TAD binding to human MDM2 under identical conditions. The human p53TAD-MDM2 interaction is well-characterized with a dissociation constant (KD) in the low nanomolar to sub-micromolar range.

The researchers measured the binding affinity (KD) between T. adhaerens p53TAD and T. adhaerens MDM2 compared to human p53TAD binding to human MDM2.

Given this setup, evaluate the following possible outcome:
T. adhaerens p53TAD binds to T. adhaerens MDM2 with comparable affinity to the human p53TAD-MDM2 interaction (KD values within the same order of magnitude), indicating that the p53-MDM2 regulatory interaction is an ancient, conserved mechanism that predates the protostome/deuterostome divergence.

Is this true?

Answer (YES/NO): NO